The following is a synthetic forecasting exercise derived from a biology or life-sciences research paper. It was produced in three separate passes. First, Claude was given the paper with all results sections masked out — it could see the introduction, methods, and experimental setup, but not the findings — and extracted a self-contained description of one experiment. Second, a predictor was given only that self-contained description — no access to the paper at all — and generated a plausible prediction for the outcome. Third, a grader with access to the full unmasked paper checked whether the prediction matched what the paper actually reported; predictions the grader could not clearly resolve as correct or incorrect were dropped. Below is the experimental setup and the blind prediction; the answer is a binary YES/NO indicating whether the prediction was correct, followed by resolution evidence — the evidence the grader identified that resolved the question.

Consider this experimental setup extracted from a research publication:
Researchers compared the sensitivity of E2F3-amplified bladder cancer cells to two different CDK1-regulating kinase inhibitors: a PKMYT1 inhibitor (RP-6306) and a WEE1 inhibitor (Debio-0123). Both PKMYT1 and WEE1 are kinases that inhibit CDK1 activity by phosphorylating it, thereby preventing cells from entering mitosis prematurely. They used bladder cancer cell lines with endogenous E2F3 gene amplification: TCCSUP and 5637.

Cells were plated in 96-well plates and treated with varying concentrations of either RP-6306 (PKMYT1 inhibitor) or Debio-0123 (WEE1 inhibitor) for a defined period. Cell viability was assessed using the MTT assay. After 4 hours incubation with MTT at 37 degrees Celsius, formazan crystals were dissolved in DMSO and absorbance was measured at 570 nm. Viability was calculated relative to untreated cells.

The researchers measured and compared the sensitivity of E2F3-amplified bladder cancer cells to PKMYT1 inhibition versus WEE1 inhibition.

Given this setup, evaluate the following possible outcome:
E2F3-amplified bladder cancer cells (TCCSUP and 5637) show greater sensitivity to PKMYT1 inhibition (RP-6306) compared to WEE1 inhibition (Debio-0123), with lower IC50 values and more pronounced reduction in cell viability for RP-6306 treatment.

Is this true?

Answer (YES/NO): YES